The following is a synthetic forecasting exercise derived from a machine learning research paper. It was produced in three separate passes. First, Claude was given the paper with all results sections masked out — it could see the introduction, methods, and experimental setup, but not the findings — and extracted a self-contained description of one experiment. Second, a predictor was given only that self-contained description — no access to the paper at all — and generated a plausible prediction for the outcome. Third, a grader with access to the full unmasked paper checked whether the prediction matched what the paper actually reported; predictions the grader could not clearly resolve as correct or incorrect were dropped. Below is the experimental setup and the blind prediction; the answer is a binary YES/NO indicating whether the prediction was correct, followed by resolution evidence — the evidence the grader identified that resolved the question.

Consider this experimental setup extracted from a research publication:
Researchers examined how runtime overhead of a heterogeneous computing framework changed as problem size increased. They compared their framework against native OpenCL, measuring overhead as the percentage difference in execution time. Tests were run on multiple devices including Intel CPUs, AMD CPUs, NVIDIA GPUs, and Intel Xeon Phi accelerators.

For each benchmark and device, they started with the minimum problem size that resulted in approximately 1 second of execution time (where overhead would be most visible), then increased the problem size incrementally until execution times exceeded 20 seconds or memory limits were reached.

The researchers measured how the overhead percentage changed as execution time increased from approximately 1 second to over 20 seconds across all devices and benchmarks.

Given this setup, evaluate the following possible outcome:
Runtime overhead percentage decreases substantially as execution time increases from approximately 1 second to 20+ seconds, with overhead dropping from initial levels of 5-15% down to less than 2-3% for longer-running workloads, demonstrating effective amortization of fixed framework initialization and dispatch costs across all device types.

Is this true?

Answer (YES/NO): NO